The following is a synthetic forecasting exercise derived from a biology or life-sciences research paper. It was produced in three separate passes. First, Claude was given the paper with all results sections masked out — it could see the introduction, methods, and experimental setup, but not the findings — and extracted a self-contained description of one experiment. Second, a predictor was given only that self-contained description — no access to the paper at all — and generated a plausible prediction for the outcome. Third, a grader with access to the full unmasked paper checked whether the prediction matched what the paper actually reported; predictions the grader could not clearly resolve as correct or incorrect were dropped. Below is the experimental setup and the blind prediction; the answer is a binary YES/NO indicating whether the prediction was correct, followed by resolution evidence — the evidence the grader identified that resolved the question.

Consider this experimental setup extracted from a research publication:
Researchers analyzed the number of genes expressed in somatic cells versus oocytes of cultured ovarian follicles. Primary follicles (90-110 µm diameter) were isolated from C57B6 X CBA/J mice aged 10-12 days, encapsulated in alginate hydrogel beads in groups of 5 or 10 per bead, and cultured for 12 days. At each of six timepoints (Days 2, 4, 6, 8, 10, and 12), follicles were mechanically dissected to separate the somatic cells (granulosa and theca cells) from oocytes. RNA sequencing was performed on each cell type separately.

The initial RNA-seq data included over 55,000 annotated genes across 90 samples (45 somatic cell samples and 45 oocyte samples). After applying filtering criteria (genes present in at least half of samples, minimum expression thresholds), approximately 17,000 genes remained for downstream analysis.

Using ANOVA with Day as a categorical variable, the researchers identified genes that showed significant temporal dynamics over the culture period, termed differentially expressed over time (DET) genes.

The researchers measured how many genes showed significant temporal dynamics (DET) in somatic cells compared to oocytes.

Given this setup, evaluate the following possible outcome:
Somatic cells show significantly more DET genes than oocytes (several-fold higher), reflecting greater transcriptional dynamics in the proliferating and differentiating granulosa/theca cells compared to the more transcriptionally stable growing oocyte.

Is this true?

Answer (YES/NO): NO